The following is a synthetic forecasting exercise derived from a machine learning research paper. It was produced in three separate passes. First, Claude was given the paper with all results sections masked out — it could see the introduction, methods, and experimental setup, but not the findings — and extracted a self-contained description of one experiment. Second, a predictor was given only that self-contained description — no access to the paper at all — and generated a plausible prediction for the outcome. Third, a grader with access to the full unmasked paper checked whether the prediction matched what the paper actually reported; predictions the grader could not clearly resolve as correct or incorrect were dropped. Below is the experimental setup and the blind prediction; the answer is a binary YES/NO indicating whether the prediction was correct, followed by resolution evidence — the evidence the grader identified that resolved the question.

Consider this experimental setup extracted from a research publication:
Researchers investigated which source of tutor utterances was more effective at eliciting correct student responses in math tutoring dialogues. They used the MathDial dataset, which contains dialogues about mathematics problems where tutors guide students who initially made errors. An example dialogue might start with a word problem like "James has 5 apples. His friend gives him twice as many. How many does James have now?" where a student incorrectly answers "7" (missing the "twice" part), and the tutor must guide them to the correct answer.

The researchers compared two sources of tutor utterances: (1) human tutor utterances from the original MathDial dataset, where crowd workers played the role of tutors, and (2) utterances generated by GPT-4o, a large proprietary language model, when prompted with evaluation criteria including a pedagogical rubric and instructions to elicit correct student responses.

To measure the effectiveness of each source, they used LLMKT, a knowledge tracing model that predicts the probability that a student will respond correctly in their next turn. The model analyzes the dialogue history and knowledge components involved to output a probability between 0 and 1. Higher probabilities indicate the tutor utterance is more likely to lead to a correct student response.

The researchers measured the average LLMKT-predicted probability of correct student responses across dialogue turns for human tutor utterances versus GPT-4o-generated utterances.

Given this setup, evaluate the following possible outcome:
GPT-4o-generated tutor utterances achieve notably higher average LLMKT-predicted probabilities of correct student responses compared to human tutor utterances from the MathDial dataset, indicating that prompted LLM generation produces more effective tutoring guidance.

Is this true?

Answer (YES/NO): NO